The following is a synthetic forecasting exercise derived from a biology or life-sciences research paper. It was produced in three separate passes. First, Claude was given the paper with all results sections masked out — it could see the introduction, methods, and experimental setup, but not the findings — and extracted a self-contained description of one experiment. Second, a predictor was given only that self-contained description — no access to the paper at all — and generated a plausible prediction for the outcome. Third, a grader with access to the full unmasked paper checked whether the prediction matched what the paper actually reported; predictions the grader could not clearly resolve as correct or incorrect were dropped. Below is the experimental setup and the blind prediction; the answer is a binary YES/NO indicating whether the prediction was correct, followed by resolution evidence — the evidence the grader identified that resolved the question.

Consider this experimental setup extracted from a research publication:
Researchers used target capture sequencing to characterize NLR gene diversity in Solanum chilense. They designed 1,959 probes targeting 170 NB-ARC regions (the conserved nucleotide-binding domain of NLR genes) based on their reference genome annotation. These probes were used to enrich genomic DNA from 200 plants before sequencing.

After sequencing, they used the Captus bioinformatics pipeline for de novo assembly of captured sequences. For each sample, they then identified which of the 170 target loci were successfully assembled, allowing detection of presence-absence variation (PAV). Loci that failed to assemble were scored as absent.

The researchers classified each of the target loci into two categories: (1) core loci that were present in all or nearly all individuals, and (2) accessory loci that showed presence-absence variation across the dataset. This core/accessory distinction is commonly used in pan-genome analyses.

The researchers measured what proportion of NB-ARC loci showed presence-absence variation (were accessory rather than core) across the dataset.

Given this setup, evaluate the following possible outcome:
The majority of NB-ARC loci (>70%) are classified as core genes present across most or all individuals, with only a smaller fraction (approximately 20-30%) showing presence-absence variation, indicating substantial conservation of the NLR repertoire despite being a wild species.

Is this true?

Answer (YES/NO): NO